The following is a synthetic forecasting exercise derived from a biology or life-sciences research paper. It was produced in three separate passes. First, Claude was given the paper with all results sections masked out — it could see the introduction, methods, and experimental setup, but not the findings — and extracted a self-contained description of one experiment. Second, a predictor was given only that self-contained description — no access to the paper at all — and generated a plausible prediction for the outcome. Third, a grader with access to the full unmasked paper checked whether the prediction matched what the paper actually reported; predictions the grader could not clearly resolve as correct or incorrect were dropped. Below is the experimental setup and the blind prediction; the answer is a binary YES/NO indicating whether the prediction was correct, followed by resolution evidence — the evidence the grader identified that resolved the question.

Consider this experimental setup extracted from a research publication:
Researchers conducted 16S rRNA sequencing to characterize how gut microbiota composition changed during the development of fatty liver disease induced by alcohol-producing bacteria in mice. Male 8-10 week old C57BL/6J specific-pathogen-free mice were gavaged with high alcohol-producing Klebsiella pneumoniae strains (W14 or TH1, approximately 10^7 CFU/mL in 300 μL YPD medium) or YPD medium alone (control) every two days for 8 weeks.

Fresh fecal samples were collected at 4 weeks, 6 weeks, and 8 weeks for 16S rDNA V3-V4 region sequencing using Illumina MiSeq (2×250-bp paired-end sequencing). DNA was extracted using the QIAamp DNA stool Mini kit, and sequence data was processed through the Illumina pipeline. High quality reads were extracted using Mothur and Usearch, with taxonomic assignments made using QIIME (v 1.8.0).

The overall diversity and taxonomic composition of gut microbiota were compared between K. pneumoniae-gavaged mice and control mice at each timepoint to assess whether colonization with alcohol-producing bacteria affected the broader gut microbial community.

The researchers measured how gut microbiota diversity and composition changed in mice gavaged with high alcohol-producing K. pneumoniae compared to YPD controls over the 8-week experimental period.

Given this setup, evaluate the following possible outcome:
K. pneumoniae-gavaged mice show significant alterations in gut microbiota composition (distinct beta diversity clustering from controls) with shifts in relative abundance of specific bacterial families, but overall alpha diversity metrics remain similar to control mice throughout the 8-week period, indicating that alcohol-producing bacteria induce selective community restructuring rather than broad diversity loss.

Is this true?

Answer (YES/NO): NO